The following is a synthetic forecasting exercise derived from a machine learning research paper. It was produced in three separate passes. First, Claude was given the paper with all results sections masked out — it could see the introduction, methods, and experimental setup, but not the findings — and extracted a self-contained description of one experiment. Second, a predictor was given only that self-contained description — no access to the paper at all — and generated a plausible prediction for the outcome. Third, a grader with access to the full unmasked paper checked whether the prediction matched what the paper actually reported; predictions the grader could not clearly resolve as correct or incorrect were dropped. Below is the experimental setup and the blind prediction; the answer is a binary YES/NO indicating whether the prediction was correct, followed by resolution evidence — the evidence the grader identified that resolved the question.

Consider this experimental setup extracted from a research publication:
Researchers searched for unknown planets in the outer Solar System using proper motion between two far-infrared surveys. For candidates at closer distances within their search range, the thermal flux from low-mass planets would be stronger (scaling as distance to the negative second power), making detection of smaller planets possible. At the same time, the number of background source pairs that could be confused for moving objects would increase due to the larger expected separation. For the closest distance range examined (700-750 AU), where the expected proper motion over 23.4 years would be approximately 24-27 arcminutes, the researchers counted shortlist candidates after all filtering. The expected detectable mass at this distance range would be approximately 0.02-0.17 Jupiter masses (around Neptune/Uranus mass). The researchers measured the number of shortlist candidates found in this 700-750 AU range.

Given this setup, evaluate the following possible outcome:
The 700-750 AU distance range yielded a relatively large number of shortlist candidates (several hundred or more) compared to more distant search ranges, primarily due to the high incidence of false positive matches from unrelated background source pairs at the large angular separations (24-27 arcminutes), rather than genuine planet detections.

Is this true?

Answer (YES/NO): NO